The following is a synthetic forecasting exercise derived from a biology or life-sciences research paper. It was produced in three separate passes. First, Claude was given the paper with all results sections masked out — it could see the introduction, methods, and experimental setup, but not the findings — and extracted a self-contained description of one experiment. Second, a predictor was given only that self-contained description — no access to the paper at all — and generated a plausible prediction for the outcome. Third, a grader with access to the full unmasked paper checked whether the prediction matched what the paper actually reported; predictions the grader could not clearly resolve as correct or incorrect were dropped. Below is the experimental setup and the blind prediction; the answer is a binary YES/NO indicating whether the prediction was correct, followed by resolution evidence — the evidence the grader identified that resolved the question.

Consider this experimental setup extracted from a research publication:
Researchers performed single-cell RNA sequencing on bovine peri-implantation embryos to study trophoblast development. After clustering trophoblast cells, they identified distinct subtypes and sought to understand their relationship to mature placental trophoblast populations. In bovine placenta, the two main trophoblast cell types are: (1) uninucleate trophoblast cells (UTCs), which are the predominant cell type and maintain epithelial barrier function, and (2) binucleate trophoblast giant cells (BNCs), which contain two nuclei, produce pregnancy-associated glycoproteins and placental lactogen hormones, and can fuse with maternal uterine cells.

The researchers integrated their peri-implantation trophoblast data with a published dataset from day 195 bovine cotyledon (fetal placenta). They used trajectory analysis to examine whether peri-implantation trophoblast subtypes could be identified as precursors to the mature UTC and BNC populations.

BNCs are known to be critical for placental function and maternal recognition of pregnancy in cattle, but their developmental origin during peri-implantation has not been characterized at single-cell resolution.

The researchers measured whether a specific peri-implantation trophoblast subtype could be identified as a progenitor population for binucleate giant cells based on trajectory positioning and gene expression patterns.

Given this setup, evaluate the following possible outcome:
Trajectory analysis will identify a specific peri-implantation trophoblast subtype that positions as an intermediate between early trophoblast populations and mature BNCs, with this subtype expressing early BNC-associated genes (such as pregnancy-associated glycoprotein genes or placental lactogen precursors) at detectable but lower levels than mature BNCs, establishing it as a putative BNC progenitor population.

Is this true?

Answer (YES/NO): NO